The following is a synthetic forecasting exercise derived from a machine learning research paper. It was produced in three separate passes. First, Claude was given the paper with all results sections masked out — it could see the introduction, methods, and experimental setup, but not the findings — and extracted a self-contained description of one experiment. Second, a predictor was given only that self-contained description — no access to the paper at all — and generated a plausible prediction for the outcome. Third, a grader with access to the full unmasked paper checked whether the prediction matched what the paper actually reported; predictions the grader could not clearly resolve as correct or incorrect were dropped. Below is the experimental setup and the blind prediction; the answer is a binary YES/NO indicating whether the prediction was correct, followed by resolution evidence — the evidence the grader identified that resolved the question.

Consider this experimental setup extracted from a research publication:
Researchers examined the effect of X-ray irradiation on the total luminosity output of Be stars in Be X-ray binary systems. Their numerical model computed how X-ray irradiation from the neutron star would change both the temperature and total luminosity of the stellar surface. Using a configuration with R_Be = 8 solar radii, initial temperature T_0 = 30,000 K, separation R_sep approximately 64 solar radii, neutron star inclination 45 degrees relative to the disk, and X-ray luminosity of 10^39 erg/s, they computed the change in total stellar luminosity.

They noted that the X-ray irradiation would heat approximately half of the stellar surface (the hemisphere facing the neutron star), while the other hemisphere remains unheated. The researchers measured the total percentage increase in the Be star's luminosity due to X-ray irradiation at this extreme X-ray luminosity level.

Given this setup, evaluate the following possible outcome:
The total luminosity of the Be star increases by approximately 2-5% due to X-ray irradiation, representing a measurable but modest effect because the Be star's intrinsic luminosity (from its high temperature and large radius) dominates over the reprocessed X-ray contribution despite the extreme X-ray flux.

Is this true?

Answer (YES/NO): NO